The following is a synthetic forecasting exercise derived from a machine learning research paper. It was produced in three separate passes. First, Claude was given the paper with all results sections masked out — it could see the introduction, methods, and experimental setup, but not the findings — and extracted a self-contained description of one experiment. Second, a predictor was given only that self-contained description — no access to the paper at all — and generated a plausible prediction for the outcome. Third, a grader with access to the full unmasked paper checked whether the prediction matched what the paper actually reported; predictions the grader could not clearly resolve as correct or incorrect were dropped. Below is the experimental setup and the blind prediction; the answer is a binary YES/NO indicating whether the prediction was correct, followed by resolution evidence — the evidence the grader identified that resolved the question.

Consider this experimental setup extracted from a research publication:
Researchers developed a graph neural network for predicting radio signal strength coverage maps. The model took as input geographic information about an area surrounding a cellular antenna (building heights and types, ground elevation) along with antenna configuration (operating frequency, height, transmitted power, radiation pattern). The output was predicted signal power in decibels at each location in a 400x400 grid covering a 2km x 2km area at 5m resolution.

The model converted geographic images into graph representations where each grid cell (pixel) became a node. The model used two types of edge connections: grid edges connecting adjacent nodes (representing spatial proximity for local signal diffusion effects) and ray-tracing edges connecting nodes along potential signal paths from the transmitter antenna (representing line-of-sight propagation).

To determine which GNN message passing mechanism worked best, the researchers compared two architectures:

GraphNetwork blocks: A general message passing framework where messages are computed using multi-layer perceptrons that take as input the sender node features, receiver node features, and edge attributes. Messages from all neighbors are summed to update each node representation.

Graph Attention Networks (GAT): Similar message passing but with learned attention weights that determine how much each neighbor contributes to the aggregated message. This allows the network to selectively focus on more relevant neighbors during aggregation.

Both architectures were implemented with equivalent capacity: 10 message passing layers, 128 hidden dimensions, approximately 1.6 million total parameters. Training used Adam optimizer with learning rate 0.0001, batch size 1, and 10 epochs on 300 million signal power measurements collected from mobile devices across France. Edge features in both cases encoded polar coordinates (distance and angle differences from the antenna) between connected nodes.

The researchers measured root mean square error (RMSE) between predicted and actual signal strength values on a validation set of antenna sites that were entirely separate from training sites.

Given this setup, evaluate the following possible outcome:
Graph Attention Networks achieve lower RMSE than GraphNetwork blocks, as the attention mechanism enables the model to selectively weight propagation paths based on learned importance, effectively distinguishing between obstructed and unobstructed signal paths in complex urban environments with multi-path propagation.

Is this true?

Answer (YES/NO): NO